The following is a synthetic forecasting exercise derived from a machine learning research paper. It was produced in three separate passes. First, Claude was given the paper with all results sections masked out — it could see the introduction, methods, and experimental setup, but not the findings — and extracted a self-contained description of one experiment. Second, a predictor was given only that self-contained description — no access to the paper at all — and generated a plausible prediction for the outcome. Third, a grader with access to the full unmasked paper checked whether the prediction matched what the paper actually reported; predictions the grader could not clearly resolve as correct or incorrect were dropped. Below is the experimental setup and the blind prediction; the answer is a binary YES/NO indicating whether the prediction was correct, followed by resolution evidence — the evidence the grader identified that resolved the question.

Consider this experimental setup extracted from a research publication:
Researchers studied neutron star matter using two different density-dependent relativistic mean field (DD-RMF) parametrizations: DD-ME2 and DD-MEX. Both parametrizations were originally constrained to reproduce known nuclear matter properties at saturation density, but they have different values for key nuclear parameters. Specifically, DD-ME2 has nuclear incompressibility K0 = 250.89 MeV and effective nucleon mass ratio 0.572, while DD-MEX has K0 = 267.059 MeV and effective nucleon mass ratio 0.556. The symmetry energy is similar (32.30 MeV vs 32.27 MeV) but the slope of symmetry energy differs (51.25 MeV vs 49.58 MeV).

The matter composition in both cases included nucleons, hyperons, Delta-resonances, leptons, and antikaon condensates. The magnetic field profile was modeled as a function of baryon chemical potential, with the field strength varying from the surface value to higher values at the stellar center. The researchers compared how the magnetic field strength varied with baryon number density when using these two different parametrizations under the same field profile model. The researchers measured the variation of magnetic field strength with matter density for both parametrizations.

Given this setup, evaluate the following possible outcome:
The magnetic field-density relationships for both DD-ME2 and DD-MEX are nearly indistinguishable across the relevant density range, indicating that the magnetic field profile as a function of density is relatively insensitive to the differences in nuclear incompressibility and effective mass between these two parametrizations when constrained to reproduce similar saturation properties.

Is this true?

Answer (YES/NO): YES